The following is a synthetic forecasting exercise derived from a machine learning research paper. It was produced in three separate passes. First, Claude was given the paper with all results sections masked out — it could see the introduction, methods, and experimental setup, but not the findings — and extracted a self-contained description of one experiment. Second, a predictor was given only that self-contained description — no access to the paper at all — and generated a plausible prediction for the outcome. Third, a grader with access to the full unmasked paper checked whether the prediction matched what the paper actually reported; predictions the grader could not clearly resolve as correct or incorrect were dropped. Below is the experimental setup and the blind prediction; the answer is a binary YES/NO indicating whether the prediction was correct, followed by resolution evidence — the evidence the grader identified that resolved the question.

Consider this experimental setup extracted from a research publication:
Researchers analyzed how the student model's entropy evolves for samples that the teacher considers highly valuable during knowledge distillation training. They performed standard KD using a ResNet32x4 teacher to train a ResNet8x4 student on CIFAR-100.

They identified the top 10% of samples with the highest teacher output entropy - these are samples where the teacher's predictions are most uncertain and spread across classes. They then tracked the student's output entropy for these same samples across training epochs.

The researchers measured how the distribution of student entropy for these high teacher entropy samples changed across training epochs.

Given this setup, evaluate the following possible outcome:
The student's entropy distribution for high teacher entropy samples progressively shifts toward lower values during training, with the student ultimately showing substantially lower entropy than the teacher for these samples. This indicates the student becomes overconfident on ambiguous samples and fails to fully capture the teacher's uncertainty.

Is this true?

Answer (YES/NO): NO